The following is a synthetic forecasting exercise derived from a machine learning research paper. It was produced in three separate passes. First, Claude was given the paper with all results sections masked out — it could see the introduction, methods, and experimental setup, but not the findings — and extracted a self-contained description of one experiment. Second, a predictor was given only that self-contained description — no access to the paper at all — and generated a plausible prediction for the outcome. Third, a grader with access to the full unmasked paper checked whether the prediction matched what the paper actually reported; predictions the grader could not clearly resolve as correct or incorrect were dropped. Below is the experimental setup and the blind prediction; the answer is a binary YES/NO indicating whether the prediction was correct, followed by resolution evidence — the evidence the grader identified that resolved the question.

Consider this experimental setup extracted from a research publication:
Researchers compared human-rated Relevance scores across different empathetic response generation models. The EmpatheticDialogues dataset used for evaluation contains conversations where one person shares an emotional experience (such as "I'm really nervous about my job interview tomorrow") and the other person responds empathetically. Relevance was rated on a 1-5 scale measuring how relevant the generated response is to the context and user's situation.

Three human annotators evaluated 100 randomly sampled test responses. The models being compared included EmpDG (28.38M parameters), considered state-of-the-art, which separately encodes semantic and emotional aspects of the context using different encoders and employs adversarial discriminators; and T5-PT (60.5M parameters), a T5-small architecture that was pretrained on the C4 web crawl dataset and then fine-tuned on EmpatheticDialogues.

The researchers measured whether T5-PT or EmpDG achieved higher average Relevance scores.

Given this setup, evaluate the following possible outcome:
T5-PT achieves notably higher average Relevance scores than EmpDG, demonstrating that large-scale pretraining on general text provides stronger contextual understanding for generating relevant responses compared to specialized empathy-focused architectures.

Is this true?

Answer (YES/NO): YES